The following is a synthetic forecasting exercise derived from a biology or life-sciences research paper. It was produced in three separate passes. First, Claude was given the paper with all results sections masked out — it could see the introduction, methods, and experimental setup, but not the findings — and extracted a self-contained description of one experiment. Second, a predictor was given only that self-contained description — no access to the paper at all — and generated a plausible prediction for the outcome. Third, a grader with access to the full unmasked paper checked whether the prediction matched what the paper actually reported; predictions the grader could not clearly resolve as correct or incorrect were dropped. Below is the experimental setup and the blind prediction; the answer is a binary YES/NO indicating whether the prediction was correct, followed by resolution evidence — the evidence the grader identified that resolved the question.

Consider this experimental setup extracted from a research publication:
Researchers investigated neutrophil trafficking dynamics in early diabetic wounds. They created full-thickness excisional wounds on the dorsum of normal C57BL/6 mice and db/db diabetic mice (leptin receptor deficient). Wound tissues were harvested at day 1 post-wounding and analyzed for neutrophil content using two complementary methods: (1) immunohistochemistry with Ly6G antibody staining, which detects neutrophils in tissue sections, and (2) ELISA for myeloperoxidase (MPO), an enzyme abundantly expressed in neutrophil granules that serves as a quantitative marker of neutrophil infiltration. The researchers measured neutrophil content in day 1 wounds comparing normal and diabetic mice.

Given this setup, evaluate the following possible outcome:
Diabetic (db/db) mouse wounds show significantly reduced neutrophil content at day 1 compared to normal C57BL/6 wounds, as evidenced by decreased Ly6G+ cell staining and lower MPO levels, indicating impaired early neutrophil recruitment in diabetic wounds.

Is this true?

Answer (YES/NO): YES